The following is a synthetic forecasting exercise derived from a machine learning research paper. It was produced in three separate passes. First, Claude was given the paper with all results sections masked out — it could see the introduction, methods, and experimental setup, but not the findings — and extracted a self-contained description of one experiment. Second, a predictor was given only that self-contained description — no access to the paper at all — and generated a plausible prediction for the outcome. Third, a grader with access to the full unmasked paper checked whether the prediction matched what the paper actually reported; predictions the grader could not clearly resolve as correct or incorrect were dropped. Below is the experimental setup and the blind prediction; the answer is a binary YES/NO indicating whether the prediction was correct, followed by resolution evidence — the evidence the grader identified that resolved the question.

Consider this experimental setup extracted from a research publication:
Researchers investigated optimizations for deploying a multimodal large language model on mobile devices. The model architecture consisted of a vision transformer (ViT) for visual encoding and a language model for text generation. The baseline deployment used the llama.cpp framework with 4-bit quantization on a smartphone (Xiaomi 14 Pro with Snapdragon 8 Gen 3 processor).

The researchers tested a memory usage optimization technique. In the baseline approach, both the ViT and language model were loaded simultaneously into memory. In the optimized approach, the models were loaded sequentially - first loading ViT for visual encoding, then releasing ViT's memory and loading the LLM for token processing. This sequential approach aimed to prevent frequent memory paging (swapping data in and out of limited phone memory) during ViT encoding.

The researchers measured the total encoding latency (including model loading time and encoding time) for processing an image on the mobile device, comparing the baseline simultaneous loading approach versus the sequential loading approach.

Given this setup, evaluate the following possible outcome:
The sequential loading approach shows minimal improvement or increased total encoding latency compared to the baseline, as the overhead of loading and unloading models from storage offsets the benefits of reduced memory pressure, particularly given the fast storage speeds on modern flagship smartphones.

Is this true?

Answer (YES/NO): NO